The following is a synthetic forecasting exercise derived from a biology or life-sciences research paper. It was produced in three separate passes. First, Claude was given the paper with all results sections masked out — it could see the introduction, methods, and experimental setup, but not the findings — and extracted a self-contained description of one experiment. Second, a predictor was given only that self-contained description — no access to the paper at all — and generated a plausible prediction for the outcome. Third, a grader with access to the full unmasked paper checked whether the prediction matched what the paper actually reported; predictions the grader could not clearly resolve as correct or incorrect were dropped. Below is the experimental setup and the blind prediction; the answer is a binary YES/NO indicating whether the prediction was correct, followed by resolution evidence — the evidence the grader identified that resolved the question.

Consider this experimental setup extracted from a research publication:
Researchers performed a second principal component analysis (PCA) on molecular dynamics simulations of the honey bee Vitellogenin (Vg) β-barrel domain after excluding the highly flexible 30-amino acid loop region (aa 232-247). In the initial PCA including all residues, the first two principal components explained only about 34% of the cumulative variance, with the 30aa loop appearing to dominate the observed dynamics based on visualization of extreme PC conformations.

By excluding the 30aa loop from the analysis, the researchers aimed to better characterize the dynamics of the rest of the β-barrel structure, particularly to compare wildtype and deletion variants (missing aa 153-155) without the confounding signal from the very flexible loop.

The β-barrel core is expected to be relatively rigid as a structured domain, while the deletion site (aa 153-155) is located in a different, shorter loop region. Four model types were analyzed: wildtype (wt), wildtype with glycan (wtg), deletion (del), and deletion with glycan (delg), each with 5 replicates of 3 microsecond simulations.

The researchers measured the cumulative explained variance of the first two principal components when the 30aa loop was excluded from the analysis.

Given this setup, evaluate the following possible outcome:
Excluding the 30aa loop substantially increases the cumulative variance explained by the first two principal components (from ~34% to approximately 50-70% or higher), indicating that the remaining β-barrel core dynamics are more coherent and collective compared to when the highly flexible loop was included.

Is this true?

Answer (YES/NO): YES